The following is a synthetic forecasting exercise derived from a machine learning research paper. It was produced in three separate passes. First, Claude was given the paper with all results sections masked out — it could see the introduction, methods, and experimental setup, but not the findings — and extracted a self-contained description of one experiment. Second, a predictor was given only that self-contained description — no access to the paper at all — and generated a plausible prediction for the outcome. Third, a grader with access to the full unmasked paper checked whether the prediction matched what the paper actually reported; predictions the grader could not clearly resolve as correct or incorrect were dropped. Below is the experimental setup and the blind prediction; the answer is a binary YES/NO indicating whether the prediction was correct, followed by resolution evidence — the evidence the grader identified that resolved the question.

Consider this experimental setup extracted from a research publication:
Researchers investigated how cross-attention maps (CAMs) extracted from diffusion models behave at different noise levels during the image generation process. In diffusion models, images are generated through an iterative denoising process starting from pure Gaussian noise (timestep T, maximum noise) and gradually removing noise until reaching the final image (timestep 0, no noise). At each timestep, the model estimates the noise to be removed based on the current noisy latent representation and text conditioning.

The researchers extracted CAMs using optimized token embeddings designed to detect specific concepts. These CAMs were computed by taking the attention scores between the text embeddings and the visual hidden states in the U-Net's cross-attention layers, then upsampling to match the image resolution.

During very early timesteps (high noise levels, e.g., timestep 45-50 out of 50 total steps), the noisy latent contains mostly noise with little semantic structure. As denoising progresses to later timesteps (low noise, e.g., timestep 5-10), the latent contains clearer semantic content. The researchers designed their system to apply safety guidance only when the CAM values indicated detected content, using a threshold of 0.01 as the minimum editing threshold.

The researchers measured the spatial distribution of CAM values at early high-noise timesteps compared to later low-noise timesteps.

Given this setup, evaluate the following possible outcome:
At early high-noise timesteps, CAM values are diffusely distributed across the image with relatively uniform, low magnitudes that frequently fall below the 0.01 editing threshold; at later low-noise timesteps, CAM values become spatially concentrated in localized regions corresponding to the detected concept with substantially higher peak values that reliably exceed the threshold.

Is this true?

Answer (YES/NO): NO